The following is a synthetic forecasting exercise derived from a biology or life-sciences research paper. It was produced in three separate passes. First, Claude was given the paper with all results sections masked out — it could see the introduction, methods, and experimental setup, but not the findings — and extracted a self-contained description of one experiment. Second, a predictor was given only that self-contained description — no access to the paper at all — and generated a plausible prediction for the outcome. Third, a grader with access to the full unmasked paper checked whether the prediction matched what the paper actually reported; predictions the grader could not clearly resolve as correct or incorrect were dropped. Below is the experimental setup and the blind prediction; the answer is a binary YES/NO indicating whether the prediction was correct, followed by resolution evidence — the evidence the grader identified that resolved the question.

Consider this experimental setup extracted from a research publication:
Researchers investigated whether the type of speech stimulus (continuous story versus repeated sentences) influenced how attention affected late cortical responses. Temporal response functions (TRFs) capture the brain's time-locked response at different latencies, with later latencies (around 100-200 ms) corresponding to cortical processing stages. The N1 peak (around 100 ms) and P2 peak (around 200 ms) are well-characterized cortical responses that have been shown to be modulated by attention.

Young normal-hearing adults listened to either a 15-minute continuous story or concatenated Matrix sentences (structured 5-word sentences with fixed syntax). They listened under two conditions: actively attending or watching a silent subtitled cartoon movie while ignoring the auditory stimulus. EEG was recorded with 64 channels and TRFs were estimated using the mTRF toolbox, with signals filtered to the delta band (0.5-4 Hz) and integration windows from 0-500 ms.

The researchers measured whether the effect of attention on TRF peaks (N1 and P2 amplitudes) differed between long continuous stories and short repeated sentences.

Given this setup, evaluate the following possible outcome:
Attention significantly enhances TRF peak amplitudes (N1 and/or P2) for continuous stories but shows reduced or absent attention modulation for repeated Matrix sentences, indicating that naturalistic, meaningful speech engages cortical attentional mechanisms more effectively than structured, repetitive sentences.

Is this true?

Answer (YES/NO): NO